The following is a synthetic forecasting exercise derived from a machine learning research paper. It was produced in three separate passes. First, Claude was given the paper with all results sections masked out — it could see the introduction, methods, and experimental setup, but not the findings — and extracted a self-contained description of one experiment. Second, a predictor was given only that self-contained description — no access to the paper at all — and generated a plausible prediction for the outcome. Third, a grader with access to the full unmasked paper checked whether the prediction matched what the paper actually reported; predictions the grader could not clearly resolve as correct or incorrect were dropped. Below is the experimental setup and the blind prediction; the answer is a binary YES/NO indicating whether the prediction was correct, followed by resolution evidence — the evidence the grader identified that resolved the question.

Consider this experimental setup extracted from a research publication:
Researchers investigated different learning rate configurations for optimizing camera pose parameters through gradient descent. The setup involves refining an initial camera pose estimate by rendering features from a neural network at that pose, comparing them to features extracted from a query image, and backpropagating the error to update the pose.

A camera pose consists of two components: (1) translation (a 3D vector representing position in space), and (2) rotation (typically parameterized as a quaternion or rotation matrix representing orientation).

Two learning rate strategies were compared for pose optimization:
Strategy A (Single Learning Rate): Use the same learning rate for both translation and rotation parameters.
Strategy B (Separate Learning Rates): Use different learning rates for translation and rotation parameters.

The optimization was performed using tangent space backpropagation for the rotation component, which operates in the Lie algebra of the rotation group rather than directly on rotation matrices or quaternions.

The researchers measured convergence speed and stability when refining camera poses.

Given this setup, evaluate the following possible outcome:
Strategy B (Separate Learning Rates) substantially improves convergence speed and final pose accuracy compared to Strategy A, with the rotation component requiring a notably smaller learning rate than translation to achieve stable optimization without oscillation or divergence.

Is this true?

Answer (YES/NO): YES